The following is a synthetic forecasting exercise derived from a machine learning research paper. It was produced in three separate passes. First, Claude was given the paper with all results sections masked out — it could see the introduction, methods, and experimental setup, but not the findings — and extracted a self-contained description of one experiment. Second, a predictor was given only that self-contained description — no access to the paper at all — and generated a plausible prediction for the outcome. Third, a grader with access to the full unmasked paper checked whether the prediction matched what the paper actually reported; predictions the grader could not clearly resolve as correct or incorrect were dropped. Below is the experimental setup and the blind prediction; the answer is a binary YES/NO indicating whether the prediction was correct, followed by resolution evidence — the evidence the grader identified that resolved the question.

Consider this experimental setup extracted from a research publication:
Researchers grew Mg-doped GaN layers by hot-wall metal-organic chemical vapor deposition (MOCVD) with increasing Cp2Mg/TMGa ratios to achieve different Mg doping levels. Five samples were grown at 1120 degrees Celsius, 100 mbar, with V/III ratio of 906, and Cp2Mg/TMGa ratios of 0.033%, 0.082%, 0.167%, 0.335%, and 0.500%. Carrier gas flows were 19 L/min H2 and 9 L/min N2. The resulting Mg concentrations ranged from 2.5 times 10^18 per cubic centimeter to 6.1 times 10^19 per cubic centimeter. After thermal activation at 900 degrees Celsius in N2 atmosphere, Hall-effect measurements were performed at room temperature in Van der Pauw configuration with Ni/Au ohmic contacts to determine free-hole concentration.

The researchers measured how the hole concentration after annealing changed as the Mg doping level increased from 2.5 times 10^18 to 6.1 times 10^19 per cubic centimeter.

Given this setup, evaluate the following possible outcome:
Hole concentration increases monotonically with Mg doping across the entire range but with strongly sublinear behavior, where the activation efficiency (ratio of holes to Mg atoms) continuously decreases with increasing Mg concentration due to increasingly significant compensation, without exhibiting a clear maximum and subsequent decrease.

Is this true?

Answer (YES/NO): NO